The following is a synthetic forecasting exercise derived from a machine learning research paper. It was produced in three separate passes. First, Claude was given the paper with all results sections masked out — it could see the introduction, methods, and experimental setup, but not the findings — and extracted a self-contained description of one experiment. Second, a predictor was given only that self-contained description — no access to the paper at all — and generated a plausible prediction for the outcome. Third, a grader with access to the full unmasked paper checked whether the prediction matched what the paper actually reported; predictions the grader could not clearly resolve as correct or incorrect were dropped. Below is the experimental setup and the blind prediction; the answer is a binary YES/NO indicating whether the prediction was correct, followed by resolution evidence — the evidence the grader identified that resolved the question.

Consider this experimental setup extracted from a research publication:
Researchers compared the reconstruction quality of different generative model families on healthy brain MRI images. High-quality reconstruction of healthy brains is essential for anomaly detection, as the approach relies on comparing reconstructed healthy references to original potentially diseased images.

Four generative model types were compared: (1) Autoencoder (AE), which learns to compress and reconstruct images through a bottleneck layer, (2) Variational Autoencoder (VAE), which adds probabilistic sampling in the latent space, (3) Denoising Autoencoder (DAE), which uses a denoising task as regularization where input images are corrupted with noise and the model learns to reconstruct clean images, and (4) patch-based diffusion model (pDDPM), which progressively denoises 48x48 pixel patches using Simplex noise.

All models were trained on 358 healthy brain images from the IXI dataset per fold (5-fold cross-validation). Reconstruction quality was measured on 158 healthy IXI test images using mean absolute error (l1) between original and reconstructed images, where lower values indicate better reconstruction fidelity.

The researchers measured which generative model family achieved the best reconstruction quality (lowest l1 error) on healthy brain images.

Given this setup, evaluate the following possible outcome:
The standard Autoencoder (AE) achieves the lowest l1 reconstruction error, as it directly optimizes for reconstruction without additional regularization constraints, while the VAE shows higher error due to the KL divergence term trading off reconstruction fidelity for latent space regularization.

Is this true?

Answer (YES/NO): NO